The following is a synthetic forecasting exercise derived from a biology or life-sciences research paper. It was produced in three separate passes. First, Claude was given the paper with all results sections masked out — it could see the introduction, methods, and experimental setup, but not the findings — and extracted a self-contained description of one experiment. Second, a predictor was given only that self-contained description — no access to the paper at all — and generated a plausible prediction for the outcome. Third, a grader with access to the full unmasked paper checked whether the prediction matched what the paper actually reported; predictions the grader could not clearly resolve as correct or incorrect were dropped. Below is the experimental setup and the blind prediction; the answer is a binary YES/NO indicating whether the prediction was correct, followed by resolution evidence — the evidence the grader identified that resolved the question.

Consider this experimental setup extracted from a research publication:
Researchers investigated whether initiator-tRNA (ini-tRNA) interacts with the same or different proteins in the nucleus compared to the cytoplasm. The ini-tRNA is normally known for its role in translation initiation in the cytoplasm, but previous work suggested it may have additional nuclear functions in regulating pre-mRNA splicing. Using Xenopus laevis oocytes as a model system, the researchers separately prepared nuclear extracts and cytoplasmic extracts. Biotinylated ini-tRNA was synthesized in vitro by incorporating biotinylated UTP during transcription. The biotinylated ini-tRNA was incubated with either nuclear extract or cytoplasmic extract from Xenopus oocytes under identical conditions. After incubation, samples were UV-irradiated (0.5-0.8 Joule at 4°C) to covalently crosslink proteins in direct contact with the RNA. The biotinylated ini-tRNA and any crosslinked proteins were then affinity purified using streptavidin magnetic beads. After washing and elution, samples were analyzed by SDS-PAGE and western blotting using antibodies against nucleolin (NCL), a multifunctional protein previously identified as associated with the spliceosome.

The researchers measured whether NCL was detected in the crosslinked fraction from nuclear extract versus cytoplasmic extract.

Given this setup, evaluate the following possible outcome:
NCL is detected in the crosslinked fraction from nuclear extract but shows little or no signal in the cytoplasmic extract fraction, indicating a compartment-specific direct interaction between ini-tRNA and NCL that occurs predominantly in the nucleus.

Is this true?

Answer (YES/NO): YES